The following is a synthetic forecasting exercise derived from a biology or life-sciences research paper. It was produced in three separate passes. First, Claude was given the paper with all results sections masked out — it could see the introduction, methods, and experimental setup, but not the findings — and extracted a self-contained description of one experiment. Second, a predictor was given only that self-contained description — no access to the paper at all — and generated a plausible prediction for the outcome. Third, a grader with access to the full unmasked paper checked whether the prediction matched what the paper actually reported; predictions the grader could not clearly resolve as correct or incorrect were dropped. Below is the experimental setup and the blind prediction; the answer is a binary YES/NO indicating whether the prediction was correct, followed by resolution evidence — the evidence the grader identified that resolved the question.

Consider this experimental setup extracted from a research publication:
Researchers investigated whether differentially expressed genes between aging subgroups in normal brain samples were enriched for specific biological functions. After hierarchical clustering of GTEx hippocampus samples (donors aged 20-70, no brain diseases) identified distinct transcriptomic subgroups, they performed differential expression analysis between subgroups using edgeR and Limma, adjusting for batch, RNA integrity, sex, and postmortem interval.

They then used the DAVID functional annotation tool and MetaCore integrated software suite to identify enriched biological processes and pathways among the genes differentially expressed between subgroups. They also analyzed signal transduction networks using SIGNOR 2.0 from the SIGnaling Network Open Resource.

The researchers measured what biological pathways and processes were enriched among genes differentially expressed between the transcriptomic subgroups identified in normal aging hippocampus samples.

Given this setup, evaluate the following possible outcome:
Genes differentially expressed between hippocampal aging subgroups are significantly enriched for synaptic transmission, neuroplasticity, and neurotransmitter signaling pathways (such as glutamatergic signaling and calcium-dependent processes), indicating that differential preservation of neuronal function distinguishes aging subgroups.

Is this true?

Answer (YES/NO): NO